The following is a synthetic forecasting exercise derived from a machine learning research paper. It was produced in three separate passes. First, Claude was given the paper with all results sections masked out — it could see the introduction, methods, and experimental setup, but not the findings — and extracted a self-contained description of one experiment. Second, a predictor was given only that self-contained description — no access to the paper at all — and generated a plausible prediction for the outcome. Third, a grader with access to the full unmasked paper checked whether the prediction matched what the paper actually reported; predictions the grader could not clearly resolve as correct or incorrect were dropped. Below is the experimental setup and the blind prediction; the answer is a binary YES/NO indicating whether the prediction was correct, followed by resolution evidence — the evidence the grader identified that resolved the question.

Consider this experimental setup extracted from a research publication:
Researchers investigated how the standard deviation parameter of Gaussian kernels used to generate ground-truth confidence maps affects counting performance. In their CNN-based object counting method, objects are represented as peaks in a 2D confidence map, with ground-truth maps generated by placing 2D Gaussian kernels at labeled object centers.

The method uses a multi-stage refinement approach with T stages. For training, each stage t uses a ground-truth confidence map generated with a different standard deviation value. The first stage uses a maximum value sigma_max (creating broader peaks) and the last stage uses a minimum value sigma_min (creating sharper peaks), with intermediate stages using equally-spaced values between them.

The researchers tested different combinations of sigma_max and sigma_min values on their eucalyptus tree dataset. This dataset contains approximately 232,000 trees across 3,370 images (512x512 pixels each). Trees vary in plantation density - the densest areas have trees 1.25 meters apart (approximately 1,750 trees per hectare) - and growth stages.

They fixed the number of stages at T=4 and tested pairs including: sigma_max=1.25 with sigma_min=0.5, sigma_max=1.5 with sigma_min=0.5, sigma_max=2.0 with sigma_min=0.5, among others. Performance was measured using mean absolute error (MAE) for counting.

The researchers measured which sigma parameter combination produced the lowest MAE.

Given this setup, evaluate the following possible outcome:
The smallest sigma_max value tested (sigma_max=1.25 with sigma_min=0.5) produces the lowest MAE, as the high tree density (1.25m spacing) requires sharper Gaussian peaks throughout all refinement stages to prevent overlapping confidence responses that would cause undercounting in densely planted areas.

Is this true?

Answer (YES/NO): NO